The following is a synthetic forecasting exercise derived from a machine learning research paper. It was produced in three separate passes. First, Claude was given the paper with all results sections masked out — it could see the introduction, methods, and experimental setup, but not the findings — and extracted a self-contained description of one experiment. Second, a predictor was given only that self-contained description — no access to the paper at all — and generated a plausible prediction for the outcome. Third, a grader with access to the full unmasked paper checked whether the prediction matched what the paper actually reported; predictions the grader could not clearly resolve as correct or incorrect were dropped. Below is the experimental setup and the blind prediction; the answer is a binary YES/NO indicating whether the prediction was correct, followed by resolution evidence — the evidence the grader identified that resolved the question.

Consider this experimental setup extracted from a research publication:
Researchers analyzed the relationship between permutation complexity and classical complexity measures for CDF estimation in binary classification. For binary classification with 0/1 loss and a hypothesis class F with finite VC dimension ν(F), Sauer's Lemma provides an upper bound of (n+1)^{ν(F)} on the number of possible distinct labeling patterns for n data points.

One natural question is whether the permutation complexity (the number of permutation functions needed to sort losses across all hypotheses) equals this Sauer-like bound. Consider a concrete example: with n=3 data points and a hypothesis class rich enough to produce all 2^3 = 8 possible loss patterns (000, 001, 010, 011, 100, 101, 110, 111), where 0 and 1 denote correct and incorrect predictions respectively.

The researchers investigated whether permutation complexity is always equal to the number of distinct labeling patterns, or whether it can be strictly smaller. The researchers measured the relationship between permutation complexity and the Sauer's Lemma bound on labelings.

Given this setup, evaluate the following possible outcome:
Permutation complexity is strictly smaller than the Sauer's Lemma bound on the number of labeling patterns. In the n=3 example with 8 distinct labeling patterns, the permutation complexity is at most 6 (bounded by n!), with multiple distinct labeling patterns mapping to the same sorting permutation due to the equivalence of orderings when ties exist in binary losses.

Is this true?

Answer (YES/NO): YES